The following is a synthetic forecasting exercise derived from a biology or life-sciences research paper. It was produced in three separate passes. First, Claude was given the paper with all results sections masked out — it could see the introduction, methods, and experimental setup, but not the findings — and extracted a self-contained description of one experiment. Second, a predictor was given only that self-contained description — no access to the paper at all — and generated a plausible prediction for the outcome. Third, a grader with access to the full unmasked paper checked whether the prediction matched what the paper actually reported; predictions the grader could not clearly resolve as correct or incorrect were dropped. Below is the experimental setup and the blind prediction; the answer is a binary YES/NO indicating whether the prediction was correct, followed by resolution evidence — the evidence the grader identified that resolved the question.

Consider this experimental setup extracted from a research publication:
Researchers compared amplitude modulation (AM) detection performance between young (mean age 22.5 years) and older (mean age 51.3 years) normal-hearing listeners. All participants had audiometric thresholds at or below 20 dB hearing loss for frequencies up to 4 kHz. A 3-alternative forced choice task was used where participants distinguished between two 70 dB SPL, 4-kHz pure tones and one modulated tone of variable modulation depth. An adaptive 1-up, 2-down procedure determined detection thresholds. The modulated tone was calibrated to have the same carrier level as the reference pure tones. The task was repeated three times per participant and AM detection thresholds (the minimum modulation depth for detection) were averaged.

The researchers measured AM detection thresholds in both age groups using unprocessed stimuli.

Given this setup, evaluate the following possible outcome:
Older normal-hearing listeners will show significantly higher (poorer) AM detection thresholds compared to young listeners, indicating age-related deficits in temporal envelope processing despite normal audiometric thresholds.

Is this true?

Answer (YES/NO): NO